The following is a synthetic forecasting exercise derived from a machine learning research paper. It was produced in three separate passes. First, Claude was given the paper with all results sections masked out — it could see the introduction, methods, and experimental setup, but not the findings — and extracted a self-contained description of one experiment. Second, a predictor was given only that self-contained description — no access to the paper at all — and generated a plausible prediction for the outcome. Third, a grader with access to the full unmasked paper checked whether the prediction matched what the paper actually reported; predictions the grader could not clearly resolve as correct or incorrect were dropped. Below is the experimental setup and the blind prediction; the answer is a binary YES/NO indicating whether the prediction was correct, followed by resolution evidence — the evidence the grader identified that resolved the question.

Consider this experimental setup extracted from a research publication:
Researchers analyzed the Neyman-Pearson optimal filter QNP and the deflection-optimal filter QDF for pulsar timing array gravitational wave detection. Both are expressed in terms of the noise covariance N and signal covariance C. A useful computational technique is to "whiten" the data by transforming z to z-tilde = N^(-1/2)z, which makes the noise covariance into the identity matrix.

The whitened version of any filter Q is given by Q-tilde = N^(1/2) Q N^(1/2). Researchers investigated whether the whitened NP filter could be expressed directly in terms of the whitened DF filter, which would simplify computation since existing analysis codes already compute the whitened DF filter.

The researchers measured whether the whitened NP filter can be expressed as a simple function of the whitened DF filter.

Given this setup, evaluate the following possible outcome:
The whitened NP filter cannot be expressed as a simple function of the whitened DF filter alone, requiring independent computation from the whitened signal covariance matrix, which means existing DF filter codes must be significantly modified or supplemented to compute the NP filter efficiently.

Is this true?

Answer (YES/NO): NO